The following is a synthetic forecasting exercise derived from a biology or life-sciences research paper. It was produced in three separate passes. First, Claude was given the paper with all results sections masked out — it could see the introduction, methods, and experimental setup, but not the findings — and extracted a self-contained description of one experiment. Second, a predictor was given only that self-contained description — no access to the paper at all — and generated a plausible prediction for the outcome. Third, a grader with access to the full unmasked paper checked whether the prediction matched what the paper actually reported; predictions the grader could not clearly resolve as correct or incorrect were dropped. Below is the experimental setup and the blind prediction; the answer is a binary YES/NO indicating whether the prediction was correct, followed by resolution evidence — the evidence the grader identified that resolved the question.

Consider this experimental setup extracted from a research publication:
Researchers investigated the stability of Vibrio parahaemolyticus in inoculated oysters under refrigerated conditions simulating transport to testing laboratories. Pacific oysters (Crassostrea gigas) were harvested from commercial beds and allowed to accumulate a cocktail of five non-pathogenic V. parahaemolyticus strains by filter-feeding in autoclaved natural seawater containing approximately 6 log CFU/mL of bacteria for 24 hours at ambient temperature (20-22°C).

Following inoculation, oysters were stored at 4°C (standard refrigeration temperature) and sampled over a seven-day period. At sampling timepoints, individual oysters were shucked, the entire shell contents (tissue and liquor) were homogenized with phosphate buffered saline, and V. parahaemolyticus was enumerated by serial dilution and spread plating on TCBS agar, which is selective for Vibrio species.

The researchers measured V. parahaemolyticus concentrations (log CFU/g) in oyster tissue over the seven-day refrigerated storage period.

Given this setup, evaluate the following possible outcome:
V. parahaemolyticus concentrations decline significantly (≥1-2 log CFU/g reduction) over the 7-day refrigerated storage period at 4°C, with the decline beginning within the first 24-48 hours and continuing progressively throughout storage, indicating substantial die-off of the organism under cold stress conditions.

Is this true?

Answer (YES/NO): NO